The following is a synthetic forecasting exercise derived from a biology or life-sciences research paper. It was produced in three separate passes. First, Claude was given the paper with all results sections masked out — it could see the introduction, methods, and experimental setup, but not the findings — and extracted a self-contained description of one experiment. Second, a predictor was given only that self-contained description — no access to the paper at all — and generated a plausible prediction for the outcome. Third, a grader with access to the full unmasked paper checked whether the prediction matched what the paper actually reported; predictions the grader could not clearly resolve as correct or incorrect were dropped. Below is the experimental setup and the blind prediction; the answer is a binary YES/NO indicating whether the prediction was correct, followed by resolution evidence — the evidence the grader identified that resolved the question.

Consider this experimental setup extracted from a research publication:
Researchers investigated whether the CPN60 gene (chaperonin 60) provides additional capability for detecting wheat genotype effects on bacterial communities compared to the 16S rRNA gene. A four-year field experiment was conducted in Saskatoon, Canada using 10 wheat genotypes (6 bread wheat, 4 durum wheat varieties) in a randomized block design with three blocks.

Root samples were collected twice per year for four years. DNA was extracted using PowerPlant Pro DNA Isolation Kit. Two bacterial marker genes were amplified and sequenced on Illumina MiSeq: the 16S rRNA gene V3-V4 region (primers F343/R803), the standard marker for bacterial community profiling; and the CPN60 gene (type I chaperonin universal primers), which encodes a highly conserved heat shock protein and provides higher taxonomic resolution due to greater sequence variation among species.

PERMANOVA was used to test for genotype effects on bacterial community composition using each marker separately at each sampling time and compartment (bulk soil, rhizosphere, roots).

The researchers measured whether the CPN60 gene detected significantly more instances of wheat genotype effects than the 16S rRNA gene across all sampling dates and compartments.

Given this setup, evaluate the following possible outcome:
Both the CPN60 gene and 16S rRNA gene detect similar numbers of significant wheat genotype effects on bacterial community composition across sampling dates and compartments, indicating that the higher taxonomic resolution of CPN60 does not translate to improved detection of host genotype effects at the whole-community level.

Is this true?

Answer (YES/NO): YES